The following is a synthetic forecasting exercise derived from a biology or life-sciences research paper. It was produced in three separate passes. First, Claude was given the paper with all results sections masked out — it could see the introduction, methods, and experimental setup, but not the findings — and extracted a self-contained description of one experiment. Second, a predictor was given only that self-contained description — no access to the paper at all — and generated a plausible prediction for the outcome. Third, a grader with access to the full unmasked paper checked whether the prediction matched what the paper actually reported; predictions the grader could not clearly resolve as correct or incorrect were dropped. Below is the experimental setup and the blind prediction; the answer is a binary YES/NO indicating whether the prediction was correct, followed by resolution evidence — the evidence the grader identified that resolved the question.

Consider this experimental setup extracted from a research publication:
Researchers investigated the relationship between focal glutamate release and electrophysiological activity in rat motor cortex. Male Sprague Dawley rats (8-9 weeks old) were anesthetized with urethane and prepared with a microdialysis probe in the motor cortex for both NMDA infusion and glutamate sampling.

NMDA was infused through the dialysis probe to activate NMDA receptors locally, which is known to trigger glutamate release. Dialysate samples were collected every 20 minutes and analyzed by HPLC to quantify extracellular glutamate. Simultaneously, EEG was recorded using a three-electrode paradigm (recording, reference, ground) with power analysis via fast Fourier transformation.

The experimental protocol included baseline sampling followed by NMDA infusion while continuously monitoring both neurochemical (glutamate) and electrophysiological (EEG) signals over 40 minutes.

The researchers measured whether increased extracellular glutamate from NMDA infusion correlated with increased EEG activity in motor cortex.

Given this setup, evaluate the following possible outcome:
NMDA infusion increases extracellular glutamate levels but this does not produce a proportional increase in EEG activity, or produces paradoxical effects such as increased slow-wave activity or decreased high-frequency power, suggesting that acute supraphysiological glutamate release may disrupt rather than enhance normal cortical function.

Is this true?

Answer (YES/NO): YES